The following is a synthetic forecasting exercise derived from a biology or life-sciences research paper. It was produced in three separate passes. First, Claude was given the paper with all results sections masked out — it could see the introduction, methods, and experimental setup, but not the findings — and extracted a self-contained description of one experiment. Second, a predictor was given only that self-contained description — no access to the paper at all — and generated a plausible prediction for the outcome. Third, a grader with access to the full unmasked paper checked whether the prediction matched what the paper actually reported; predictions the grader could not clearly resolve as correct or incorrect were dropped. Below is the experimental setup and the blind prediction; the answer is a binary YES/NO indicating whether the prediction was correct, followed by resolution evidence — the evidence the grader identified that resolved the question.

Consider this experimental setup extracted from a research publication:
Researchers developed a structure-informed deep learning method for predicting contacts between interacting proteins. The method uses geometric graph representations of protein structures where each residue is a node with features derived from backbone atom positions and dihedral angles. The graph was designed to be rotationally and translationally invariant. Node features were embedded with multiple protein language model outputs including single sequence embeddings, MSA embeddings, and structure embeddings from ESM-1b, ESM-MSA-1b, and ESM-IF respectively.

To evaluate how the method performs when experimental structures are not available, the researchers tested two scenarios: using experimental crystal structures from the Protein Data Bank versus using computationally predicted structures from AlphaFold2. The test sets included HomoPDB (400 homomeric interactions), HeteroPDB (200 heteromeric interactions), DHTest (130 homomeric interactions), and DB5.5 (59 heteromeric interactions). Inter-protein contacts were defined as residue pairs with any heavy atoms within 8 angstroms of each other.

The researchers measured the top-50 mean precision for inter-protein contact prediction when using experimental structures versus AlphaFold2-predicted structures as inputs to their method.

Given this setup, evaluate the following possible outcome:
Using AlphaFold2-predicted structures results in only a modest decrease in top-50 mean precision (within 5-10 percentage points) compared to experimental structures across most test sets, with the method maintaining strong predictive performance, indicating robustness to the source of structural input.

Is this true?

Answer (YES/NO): YES